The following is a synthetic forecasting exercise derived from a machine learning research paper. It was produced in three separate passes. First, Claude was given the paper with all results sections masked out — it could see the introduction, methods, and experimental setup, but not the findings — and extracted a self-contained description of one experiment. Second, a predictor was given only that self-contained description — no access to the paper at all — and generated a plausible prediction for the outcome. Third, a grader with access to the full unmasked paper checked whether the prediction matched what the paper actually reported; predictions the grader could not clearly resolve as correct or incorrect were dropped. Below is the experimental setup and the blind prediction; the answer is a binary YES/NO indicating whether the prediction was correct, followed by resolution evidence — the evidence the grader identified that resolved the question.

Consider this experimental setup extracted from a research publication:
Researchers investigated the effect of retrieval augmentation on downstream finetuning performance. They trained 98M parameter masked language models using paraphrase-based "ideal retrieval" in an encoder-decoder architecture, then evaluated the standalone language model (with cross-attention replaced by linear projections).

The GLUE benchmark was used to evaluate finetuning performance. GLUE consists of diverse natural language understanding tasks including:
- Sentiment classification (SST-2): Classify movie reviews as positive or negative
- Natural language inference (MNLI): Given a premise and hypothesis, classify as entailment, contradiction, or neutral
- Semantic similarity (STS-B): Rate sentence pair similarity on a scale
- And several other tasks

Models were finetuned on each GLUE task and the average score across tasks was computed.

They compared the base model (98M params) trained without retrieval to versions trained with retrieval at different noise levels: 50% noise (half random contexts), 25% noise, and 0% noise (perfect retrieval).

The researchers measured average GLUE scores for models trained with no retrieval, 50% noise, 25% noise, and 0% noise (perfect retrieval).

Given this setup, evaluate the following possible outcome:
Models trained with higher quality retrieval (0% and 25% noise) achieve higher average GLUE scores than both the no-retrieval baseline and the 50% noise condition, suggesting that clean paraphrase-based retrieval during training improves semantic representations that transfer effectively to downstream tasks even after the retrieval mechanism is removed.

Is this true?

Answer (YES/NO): NO